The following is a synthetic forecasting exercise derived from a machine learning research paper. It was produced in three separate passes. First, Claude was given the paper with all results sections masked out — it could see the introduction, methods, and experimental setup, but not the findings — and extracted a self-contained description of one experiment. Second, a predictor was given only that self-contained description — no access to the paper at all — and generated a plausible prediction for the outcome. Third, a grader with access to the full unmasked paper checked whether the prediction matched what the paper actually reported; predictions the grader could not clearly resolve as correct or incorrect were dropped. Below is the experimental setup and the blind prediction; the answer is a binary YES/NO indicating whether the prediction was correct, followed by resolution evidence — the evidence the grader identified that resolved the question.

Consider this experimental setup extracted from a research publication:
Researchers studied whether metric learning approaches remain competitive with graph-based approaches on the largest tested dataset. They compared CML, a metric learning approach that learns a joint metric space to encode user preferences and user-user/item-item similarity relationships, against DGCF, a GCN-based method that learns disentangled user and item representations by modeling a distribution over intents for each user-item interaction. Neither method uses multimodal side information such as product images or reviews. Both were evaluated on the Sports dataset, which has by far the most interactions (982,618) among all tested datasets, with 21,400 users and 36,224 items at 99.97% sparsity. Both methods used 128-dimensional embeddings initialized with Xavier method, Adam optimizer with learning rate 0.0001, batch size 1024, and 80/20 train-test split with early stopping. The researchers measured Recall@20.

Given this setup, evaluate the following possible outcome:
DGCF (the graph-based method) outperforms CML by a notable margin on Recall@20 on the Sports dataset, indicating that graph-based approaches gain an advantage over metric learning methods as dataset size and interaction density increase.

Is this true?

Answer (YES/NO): NO